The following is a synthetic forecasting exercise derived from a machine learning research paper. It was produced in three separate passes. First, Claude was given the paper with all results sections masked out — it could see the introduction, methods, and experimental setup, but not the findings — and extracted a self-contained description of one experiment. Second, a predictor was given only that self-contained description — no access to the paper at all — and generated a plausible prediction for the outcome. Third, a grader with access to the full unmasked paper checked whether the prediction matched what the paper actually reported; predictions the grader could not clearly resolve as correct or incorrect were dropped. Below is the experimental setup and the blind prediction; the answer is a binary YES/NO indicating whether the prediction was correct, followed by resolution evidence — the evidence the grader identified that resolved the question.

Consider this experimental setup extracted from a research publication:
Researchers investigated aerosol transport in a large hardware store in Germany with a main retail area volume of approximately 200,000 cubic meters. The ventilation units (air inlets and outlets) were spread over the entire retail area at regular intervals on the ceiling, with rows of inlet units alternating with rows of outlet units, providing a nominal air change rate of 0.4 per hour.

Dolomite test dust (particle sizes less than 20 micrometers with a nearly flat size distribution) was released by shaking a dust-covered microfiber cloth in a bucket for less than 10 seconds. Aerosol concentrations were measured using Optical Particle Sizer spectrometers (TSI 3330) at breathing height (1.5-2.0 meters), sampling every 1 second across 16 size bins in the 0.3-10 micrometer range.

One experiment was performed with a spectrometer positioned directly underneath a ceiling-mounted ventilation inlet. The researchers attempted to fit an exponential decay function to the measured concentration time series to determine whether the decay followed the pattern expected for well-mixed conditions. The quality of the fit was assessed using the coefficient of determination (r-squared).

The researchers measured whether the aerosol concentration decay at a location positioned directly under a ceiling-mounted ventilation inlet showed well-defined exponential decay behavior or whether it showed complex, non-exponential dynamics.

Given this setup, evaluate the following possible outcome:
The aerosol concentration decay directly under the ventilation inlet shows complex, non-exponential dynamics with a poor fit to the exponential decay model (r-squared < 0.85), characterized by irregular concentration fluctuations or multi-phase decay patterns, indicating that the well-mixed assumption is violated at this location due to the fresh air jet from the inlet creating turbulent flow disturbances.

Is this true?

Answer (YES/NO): YES